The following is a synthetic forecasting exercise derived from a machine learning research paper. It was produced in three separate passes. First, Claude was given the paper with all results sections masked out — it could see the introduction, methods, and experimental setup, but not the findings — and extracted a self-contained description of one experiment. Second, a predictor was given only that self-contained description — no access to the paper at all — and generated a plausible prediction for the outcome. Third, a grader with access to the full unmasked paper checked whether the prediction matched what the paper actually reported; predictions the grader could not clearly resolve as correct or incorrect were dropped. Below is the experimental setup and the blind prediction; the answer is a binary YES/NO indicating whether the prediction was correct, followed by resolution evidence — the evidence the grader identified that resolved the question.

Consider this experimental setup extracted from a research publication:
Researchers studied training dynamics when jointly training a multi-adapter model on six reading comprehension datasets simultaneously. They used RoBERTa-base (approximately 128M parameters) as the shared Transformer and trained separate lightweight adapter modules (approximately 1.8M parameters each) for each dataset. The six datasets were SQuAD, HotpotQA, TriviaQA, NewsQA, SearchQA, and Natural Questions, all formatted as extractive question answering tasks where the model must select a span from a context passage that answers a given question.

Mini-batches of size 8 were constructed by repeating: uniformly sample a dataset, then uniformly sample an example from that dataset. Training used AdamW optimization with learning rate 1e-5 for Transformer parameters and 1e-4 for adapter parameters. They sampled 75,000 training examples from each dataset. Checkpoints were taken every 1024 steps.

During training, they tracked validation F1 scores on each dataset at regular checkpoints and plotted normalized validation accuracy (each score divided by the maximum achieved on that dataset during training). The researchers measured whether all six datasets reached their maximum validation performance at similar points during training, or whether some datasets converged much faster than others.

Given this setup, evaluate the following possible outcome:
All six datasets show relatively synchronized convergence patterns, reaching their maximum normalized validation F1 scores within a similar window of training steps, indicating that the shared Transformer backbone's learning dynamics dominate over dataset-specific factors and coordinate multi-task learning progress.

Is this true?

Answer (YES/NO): NO